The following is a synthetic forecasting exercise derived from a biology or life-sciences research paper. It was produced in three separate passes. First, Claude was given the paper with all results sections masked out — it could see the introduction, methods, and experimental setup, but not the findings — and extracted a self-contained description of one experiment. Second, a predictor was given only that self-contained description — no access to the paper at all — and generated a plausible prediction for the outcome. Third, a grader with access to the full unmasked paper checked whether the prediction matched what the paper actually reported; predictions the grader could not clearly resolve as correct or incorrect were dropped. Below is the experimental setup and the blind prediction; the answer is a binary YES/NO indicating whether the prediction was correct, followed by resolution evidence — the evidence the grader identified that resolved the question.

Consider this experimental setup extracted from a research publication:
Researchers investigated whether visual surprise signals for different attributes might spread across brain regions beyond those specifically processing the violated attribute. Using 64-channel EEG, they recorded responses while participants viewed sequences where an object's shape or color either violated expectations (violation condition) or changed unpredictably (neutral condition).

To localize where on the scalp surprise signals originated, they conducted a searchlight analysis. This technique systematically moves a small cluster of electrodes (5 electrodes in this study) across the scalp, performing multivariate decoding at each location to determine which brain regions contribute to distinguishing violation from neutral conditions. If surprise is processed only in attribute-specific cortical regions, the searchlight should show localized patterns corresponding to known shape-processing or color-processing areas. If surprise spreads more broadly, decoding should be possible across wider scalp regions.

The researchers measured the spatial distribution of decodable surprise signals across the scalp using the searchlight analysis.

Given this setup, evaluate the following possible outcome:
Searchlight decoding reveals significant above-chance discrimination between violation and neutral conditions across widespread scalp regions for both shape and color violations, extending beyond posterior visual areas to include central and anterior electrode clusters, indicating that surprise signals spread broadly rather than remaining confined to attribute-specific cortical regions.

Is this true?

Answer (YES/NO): YES